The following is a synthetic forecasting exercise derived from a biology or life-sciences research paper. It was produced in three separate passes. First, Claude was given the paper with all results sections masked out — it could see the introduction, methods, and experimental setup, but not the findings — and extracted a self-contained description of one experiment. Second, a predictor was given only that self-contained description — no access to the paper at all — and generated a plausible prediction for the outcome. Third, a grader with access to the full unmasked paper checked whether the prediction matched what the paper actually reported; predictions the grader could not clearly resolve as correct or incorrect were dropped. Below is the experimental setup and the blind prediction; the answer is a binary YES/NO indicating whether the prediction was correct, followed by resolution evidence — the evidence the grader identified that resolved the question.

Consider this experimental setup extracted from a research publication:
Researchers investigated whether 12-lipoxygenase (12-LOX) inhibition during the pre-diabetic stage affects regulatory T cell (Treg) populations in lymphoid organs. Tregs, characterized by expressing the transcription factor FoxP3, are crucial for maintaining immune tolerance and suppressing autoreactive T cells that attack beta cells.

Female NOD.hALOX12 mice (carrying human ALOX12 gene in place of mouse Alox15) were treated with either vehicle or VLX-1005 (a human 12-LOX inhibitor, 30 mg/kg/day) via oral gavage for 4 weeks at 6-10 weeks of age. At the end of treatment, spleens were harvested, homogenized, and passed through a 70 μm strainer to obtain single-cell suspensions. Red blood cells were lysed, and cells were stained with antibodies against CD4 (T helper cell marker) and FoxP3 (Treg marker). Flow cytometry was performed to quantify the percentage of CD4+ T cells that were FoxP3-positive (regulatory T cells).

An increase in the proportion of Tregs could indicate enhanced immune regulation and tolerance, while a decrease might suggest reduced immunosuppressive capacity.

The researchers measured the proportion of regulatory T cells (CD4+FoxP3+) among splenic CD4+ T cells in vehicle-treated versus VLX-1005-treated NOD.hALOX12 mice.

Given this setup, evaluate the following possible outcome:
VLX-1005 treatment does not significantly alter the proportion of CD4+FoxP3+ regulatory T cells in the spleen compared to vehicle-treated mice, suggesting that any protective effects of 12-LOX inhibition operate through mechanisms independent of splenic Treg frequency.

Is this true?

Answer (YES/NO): YES